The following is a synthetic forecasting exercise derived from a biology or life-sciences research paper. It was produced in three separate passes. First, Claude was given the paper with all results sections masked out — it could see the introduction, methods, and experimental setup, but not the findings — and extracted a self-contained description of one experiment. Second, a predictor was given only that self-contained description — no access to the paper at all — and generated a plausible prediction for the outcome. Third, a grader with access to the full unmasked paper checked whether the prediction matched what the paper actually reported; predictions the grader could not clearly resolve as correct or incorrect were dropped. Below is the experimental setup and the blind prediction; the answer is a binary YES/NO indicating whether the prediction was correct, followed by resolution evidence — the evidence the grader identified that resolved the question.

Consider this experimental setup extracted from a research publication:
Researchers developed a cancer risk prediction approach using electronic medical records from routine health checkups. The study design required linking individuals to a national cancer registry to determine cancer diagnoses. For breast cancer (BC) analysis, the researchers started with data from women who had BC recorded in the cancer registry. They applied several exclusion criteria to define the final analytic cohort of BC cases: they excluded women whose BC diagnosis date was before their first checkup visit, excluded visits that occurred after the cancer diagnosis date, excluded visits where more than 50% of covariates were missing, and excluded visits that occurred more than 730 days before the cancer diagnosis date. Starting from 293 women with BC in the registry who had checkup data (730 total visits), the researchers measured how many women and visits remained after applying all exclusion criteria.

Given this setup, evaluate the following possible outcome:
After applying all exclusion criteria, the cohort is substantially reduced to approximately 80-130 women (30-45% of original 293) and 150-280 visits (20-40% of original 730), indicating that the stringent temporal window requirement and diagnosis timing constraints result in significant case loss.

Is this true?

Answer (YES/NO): NO